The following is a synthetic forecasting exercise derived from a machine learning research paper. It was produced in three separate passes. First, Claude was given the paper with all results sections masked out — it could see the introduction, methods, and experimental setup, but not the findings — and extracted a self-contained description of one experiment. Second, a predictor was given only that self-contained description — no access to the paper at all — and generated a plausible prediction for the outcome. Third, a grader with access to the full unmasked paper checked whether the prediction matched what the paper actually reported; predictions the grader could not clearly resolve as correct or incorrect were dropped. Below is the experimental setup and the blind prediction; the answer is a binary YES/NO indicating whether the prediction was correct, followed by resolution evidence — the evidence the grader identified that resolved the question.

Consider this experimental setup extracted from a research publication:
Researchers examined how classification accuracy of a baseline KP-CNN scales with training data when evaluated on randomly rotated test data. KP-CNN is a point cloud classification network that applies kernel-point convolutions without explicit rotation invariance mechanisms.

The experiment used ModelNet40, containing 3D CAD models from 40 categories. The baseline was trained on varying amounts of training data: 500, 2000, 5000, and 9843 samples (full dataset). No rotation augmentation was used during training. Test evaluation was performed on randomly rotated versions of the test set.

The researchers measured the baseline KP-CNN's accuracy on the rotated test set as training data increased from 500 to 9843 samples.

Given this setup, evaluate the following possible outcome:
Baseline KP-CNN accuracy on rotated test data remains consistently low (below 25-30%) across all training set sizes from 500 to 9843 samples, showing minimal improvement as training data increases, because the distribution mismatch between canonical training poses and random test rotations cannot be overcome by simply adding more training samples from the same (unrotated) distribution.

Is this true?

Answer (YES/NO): NO